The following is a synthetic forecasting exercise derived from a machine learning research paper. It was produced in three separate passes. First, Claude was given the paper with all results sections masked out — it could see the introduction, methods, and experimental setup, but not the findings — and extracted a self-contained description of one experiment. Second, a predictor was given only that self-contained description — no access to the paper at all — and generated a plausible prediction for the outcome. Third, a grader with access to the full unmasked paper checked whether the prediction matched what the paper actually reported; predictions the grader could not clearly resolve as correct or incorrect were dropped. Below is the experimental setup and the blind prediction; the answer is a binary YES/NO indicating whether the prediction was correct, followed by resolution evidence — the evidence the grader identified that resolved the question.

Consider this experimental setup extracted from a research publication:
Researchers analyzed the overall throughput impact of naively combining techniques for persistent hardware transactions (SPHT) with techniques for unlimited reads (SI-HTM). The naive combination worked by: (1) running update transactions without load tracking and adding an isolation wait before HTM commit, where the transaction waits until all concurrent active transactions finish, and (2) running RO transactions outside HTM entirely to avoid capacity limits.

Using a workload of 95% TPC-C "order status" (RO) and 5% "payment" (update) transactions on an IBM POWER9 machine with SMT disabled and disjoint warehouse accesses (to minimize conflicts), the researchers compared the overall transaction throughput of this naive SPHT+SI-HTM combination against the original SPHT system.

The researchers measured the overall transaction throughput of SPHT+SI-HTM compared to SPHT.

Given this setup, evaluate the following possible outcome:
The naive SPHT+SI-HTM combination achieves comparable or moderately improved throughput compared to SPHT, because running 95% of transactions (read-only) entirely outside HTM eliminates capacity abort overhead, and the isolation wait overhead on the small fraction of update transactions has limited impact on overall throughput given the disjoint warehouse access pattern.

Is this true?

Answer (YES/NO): NO